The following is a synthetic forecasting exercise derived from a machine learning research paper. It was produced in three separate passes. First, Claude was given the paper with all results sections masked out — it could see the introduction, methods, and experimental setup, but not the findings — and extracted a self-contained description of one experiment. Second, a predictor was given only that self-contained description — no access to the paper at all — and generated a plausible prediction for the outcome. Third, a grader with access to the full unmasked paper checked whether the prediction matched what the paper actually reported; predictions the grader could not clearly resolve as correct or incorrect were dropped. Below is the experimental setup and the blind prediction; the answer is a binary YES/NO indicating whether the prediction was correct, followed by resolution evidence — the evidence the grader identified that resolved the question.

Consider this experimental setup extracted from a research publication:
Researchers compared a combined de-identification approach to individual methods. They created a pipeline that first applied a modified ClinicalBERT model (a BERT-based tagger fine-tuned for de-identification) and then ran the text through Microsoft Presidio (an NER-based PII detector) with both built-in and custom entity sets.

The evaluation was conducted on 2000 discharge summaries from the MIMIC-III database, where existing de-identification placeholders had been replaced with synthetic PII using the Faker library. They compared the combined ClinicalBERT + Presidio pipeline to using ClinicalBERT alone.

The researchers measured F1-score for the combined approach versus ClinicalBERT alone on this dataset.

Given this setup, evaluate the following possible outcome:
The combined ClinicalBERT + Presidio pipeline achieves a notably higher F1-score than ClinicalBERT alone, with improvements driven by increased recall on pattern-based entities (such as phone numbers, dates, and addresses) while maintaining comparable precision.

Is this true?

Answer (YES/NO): NO